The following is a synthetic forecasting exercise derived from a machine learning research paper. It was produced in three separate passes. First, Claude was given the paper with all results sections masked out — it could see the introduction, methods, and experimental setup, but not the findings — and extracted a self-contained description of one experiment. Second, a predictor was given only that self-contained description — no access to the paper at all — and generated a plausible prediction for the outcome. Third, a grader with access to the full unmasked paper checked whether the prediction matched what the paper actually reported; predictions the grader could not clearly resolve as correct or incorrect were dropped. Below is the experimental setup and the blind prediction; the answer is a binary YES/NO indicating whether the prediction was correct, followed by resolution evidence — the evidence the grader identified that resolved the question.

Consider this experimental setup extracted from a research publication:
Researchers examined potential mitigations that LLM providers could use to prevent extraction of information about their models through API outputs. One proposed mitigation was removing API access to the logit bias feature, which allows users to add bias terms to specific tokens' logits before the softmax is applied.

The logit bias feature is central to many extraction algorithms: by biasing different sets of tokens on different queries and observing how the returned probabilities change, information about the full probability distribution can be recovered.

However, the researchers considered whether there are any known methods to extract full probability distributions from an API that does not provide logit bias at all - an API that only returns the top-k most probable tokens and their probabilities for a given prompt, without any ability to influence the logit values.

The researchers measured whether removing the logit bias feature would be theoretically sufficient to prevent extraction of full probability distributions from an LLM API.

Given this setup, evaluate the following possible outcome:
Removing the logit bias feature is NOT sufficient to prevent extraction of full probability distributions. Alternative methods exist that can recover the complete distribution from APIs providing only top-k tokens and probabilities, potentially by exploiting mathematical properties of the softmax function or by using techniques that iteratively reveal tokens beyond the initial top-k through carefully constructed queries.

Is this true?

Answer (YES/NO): NO